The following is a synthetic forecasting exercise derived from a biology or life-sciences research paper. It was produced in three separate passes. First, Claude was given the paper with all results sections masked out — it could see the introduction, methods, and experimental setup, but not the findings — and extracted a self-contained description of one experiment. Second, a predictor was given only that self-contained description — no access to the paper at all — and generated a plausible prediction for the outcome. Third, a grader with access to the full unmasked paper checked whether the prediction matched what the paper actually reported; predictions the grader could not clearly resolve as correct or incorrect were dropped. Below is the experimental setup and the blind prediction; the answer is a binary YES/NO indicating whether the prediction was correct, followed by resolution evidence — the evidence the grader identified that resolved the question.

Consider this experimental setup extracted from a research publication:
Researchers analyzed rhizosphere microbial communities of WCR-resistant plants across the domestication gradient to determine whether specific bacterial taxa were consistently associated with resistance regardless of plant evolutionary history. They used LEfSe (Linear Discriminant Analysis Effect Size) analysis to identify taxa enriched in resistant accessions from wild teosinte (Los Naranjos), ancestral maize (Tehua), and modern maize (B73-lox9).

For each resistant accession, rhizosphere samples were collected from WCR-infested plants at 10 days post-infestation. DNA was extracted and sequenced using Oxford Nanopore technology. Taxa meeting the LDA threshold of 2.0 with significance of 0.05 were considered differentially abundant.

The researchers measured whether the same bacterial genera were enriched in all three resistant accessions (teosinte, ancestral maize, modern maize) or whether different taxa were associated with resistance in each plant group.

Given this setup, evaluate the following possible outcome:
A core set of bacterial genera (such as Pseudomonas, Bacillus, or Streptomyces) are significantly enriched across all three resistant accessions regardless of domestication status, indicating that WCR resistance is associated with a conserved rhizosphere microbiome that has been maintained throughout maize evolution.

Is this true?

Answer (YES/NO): NO